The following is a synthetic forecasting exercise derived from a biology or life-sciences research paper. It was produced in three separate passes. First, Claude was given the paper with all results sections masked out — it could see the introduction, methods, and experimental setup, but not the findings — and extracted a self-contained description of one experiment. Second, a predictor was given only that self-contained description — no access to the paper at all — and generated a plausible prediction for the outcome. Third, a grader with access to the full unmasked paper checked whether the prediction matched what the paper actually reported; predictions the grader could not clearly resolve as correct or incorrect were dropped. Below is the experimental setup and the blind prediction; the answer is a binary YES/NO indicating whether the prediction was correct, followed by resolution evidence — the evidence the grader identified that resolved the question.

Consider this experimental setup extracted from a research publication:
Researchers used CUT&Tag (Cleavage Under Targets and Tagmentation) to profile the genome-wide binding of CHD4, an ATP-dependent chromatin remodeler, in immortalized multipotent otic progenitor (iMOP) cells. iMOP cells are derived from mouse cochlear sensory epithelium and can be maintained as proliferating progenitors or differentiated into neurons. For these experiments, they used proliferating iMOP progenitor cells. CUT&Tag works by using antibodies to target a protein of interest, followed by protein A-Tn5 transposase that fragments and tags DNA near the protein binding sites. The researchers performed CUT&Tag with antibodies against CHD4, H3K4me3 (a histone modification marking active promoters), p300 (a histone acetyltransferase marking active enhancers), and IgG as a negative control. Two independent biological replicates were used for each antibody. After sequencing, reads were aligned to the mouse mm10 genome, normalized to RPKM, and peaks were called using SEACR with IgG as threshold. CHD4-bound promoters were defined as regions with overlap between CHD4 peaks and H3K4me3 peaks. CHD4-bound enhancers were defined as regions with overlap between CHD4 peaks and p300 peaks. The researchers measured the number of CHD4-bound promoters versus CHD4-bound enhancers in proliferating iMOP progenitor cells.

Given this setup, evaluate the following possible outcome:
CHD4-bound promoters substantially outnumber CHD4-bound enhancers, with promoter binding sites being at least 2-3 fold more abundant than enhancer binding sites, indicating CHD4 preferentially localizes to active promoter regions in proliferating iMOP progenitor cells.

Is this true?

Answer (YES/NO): NO